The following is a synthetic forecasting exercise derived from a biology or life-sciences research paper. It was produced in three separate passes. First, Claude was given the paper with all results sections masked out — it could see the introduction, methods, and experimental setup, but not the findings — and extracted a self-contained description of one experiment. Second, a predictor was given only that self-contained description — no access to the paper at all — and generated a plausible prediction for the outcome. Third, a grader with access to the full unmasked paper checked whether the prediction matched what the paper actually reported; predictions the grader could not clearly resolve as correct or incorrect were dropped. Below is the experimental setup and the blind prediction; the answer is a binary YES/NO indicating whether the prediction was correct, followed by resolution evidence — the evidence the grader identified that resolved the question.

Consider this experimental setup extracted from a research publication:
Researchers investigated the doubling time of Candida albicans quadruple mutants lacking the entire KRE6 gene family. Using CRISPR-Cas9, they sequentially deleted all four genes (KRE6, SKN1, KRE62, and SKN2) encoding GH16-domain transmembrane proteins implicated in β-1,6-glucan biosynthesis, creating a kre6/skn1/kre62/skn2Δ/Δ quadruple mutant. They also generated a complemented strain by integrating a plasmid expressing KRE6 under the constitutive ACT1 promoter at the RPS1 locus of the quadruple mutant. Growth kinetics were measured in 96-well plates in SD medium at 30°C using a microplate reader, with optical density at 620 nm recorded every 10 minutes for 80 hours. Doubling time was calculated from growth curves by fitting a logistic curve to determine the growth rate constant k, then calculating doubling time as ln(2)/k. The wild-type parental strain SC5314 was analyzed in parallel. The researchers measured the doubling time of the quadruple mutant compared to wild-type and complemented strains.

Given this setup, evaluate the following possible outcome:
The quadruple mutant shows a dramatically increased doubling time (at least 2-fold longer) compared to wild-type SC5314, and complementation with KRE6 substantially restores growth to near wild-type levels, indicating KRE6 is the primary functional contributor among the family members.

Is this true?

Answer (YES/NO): YES